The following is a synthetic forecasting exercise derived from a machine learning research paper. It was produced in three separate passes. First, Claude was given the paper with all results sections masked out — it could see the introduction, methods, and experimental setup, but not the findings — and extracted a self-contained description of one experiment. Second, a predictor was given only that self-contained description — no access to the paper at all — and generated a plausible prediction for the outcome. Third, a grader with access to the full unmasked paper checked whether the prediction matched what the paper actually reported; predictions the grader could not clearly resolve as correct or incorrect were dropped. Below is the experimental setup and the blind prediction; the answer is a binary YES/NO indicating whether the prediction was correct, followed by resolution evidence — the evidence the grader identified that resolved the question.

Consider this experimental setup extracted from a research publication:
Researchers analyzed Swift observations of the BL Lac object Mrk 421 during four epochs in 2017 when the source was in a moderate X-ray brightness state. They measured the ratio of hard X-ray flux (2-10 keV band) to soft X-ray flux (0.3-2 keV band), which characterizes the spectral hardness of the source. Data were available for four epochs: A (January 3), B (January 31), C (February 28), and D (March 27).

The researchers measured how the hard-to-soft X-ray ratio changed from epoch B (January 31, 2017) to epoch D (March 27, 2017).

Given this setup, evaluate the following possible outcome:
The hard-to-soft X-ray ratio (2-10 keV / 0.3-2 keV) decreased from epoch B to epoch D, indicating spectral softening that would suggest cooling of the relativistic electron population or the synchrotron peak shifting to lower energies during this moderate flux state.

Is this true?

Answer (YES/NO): YES